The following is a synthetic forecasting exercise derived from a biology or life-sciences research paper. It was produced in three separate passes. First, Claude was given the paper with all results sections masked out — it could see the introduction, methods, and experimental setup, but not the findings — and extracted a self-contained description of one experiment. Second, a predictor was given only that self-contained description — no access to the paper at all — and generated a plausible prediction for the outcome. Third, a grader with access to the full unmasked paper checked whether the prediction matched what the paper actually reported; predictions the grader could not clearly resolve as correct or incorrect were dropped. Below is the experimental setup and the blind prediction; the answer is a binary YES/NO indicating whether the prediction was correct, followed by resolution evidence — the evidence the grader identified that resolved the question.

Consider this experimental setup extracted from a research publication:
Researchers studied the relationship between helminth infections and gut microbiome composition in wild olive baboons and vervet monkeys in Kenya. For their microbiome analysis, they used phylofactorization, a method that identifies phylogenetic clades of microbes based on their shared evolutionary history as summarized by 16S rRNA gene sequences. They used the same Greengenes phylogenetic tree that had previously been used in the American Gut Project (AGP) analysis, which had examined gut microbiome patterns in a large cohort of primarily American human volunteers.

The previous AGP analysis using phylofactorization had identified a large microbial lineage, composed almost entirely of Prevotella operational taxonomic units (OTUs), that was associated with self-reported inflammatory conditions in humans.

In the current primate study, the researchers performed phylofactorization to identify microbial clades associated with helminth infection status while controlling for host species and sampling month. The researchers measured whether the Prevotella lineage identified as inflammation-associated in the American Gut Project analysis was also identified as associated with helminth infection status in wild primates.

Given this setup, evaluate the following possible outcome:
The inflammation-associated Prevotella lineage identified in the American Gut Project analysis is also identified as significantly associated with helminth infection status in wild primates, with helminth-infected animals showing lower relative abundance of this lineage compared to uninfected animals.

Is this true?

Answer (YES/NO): YES